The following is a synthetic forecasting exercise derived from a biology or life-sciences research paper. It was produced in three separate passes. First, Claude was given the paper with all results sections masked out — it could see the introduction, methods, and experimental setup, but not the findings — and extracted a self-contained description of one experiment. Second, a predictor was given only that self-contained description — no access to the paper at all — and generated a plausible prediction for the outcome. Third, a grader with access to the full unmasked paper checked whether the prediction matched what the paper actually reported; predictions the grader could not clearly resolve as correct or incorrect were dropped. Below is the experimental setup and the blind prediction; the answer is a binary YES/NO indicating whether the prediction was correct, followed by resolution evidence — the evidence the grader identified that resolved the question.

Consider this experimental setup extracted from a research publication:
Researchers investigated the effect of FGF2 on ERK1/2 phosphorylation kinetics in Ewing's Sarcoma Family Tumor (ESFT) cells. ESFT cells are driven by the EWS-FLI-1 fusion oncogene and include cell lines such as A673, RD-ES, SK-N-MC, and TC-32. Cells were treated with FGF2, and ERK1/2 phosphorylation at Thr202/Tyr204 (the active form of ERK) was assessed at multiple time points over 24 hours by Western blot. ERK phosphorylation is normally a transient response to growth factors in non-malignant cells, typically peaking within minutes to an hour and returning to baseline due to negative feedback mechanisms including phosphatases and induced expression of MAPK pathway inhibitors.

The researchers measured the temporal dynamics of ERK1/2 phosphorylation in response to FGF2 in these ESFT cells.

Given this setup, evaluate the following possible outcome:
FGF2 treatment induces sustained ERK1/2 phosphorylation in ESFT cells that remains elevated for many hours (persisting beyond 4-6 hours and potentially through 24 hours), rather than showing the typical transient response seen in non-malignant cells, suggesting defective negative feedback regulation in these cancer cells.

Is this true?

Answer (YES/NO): YES